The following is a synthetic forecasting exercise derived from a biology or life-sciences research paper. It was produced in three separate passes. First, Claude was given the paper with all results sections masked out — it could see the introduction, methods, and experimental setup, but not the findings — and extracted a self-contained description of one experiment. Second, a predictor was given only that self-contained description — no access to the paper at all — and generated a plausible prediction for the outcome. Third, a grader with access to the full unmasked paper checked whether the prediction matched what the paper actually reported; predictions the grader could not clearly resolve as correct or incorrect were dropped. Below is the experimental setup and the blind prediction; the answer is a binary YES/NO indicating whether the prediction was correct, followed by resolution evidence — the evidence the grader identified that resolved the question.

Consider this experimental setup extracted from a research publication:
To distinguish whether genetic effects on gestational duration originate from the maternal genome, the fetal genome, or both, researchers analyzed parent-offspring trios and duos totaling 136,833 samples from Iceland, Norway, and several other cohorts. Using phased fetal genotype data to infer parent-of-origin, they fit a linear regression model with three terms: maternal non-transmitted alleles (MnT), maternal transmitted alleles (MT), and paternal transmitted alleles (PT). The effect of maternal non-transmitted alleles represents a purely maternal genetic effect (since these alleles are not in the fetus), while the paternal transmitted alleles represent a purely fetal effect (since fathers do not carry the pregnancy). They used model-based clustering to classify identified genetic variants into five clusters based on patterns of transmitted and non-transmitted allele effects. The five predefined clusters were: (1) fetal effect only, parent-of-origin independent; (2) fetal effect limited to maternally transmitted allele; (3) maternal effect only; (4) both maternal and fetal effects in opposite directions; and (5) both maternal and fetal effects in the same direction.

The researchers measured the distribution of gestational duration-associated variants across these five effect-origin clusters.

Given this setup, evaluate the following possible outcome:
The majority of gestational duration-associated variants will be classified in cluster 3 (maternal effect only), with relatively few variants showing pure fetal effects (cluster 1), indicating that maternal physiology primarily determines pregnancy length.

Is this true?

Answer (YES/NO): YES